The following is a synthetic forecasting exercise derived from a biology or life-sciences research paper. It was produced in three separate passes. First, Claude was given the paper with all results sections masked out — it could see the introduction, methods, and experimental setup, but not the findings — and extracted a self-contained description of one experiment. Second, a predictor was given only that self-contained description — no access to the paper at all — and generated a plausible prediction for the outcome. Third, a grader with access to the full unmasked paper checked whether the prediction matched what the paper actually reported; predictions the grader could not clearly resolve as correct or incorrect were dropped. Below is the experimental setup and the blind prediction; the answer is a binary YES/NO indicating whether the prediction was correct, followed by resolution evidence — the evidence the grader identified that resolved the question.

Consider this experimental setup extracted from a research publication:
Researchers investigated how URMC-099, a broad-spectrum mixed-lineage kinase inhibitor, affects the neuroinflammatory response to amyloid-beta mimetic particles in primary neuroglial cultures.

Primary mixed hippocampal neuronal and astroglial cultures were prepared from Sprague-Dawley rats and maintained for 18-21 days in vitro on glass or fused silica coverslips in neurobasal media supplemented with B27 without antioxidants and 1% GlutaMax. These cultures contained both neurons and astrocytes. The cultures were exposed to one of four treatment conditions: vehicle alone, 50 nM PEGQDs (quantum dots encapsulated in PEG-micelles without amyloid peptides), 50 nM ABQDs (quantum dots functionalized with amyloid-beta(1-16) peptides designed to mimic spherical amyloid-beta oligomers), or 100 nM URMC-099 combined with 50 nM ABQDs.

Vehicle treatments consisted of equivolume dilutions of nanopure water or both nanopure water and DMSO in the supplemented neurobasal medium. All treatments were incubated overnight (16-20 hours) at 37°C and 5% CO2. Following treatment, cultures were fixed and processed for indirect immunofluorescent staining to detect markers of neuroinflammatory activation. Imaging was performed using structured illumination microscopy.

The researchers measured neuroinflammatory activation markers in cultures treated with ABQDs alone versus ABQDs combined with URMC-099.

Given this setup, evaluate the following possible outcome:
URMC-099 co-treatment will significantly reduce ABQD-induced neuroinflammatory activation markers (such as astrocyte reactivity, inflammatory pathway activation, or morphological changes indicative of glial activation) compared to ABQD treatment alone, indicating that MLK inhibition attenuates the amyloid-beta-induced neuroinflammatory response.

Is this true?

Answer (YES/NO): YES